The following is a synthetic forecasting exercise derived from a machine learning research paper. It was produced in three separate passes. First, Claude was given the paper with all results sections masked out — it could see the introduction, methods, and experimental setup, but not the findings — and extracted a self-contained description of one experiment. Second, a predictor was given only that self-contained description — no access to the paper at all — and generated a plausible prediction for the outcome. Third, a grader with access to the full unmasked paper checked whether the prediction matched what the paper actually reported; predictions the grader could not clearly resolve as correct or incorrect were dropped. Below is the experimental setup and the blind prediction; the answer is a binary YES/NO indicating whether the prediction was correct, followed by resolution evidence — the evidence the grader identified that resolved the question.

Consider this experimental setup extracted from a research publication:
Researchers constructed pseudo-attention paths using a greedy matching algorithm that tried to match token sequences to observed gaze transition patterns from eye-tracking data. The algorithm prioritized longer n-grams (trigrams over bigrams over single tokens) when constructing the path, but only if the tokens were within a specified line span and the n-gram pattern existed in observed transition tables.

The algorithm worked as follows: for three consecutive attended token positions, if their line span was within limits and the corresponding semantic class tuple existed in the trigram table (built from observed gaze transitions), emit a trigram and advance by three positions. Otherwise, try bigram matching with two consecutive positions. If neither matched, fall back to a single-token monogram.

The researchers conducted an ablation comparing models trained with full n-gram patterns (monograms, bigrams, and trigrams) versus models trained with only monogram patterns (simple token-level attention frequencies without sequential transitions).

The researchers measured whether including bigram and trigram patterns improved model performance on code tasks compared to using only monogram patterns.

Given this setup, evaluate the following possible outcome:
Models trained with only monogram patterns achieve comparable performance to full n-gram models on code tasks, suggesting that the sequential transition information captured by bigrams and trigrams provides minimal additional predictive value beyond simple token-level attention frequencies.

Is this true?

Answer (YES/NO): NO